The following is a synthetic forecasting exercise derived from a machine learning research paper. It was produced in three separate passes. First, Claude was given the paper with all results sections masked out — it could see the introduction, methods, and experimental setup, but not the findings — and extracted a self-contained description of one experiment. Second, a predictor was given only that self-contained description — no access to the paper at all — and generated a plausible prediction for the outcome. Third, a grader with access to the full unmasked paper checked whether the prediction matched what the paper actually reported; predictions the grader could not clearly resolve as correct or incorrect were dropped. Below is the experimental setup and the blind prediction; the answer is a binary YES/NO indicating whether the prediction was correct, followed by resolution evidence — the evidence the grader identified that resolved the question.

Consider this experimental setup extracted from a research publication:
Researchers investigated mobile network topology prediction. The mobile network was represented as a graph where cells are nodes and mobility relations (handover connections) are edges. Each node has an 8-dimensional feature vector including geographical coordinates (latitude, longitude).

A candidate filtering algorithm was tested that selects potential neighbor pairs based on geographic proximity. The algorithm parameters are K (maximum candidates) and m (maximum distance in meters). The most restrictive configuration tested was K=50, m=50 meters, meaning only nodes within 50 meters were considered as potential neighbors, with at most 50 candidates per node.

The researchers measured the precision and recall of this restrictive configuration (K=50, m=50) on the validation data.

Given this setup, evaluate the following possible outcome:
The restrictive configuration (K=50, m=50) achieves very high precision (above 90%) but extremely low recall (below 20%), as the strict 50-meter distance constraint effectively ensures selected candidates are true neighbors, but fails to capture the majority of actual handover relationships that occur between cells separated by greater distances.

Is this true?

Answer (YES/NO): NO